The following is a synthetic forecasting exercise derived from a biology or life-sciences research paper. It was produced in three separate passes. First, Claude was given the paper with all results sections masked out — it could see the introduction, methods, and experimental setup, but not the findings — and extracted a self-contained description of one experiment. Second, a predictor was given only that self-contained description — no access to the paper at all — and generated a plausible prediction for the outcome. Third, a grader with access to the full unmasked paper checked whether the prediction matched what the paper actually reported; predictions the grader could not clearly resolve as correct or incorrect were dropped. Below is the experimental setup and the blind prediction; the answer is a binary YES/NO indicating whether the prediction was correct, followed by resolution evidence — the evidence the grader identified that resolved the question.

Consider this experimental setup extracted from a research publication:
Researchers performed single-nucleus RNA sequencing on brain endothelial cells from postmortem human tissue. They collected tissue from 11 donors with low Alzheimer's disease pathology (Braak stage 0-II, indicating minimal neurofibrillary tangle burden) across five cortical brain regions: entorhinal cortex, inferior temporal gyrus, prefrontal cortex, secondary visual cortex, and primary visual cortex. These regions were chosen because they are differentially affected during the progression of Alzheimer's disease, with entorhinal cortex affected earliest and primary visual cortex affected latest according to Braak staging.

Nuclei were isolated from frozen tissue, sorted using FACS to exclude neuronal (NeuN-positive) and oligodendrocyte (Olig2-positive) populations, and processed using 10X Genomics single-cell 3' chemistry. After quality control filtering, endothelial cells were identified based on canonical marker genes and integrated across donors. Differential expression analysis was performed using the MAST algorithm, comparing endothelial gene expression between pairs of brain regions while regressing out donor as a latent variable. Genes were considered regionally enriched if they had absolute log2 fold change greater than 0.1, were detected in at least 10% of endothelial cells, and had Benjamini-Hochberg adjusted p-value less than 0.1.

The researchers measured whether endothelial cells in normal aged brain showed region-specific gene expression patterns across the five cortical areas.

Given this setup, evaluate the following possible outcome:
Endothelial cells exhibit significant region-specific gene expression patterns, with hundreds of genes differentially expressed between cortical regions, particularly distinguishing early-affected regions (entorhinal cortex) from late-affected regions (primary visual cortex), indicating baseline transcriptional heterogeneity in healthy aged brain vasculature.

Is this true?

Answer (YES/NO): YES